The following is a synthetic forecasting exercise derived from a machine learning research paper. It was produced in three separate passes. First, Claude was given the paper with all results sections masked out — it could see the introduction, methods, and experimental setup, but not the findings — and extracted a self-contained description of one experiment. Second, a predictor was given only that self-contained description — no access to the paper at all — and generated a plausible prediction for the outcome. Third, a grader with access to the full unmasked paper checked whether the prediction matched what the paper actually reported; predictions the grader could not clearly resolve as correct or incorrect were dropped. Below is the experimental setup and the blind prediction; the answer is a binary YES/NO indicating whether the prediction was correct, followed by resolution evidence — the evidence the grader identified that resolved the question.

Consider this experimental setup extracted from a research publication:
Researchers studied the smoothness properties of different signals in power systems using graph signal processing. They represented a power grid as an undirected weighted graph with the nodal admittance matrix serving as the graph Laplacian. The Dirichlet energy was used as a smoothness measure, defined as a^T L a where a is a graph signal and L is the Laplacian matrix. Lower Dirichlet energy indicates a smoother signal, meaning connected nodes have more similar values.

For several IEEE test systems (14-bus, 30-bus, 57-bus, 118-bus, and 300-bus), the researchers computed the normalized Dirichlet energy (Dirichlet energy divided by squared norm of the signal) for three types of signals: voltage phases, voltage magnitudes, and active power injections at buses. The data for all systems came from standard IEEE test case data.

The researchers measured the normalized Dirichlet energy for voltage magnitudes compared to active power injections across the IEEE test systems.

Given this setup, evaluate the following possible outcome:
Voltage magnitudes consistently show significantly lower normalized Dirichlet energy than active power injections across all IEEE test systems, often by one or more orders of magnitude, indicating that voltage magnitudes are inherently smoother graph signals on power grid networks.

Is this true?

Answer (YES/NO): YES